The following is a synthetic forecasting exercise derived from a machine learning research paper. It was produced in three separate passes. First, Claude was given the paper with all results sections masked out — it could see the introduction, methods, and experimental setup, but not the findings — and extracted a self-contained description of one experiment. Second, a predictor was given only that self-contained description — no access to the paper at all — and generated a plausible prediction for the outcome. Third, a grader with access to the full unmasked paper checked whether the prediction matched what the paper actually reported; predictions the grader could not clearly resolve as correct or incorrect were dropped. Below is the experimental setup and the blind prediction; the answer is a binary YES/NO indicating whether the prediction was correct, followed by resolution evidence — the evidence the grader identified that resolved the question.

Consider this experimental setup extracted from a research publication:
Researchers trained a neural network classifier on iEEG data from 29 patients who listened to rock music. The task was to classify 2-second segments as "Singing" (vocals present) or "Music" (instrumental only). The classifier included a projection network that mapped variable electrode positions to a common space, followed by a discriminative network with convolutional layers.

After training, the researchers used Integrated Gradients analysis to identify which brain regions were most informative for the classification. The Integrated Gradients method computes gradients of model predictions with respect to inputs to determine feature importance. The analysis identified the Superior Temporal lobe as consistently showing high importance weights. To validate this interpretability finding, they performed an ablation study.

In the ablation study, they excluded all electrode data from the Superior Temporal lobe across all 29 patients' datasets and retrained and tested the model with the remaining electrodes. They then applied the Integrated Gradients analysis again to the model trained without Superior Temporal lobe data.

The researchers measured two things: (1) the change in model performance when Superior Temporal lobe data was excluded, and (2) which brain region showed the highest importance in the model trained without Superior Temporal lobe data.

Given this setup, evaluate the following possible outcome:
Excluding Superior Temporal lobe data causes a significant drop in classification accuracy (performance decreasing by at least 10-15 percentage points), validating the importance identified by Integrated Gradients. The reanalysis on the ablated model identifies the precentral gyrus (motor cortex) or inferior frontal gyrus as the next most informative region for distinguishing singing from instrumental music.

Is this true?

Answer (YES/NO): NO